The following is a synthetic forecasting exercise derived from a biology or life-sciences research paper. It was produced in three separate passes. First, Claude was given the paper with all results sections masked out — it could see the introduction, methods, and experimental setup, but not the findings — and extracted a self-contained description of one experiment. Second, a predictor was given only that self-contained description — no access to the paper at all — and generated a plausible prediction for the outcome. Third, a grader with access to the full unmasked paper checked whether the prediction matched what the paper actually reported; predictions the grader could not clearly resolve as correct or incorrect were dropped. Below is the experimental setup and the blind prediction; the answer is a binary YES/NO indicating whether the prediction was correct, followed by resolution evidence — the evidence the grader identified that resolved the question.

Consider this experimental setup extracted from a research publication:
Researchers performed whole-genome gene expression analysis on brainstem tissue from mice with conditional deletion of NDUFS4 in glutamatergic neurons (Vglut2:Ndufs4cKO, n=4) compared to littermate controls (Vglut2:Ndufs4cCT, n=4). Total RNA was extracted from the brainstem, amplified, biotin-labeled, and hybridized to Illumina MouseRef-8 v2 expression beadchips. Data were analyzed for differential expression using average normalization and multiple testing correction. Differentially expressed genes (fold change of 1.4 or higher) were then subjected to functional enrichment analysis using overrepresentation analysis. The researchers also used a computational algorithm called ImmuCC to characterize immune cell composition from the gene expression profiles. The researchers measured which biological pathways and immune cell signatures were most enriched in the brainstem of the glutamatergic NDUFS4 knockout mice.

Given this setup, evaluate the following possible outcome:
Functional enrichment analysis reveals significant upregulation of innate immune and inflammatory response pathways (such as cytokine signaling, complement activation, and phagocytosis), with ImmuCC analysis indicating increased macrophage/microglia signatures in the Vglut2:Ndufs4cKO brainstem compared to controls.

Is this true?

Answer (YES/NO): YES